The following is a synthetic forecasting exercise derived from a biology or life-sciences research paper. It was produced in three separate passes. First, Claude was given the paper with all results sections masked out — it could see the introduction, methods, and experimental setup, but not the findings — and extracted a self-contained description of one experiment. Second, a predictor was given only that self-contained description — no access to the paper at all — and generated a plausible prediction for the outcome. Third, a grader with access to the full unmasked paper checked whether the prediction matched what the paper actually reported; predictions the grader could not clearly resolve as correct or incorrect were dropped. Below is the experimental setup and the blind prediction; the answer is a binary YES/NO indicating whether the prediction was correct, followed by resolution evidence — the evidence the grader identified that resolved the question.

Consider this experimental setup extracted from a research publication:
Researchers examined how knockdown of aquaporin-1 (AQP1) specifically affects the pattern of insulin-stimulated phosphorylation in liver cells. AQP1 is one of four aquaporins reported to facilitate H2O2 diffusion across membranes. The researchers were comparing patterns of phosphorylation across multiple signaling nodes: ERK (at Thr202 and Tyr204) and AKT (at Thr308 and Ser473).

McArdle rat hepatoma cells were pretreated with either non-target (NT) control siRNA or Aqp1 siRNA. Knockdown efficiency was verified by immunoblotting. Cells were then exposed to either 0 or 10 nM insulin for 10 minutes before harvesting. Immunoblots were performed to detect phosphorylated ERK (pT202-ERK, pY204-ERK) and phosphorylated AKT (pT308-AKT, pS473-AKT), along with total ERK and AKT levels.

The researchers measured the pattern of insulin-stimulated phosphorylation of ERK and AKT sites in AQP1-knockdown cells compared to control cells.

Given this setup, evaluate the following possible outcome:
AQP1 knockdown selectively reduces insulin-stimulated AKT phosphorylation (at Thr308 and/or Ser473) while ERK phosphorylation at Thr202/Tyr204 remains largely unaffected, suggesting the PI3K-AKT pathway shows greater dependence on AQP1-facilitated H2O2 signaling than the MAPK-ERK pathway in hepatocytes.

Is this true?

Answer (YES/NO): NO